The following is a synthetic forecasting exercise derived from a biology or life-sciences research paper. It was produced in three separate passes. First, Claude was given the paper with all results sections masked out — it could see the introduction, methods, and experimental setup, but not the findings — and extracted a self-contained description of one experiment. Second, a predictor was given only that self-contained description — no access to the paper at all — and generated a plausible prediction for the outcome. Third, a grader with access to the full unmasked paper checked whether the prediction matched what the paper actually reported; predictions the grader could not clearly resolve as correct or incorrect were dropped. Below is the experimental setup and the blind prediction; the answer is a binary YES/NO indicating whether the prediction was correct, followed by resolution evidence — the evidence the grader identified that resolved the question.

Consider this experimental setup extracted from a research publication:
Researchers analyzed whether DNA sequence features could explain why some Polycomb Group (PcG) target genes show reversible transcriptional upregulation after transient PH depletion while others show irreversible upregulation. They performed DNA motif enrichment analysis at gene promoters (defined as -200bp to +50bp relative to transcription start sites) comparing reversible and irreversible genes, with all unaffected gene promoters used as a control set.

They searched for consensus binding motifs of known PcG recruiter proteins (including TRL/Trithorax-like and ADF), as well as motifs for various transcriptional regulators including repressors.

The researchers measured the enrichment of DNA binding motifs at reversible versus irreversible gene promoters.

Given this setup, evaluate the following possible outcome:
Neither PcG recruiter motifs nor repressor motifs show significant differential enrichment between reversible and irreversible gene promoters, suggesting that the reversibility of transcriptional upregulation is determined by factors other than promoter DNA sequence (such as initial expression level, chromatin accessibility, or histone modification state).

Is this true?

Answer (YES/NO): NO